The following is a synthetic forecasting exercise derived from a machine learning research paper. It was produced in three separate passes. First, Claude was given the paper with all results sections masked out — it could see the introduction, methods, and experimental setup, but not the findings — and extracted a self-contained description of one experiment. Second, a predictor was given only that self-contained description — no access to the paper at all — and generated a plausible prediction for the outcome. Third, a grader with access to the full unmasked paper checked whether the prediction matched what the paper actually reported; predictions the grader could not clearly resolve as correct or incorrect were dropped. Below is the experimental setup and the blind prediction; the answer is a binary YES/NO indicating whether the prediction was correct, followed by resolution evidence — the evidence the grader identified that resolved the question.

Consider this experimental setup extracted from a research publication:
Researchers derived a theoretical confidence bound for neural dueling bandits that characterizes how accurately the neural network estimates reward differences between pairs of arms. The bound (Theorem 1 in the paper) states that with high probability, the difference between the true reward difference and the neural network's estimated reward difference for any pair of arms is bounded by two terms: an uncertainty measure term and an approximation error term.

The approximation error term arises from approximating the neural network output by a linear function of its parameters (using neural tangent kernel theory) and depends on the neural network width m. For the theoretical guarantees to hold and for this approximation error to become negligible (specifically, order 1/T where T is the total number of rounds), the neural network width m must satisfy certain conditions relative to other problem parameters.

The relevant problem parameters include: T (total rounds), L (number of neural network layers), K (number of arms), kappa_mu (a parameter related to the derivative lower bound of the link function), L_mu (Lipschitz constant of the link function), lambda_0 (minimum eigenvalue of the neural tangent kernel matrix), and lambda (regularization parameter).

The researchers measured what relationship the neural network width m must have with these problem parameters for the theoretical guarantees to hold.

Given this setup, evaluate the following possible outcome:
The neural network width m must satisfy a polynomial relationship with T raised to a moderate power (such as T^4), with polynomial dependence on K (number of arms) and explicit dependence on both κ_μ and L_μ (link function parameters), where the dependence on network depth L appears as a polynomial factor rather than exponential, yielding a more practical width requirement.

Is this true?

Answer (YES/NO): NO